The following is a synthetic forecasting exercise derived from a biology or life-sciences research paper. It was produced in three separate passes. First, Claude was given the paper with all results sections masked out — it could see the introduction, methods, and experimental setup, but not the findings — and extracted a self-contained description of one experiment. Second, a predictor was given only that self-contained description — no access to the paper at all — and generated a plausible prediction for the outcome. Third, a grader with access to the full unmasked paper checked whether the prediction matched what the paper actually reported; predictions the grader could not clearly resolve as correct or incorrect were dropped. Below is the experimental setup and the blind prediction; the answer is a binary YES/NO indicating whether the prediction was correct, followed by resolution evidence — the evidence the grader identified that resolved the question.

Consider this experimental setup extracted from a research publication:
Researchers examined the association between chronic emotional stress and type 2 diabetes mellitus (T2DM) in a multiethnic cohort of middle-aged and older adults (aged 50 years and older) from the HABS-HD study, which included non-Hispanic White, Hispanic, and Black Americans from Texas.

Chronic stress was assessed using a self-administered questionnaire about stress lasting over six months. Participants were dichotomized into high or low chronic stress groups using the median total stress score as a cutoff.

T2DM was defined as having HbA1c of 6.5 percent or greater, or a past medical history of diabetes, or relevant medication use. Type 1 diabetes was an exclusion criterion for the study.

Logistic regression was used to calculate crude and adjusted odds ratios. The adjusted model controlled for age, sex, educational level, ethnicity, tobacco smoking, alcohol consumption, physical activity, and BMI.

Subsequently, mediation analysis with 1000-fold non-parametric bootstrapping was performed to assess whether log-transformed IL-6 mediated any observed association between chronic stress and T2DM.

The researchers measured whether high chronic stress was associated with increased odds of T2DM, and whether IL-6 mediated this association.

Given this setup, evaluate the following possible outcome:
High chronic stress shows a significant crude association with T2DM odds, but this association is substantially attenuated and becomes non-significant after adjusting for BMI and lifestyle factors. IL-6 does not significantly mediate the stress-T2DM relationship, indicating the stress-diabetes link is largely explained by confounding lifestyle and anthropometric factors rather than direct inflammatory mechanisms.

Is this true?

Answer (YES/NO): NO